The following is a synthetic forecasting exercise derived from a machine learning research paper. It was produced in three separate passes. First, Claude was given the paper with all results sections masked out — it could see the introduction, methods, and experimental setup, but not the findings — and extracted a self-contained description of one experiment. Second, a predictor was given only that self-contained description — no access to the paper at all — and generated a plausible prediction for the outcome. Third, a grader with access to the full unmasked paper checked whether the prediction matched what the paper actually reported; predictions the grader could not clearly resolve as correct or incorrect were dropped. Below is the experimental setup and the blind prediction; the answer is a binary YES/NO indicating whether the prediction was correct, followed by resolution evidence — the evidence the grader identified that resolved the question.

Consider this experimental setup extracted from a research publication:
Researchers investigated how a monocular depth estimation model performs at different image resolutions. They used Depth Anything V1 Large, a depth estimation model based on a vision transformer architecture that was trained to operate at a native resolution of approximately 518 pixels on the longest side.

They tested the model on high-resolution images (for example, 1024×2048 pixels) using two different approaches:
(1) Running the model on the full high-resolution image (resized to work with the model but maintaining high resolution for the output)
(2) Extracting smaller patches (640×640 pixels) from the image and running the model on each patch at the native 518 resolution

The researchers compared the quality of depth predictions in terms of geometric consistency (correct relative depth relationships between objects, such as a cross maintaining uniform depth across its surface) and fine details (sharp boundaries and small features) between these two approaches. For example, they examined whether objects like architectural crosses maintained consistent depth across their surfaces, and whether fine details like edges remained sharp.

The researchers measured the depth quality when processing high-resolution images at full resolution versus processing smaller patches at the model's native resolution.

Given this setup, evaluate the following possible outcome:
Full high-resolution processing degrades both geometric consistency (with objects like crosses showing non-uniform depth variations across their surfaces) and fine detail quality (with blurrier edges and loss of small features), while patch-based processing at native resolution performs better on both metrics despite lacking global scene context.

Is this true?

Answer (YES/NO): YES